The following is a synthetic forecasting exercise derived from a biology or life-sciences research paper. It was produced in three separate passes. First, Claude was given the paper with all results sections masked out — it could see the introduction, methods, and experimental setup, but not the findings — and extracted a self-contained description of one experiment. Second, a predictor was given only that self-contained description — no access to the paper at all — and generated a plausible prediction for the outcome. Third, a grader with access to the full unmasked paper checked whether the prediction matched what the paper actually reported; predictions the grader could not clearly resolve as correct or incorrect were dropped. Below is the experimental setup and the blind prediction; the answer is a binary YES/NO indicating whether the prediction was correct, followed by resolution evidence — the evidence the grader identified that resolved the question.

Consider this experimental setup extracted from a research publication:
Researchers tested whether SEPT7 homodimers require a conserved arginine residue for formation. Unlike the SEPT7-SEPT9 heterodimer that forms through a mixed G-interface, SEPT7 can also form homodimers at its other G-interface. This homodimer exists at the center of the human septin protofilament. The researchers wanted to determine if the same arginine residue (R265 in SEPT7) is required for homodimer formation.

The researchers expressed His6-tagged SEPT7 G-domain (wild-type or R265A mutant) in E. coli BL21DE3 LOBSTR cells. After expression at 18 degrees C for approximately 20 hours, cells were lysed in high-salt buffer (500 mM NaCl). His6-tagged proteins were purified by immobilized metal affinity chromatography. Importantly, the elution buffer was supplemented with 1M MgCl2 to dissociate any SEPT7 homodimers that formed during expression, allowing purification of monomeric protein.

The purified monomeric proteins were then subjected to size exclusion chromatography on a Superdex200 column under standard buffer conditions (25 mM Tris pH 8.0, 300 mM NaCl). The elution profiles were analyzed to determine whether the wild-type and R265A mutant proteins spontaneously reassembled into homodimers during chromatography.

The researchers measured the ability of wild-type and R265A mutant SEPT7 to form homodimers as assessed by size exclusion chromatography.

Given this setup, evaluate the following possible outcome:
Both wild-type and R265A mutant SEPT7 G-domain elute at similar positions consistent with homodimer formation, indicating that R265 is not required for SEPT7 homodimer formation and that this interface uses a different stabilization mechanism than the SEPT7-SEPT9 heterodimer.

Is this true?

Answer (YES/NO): NO